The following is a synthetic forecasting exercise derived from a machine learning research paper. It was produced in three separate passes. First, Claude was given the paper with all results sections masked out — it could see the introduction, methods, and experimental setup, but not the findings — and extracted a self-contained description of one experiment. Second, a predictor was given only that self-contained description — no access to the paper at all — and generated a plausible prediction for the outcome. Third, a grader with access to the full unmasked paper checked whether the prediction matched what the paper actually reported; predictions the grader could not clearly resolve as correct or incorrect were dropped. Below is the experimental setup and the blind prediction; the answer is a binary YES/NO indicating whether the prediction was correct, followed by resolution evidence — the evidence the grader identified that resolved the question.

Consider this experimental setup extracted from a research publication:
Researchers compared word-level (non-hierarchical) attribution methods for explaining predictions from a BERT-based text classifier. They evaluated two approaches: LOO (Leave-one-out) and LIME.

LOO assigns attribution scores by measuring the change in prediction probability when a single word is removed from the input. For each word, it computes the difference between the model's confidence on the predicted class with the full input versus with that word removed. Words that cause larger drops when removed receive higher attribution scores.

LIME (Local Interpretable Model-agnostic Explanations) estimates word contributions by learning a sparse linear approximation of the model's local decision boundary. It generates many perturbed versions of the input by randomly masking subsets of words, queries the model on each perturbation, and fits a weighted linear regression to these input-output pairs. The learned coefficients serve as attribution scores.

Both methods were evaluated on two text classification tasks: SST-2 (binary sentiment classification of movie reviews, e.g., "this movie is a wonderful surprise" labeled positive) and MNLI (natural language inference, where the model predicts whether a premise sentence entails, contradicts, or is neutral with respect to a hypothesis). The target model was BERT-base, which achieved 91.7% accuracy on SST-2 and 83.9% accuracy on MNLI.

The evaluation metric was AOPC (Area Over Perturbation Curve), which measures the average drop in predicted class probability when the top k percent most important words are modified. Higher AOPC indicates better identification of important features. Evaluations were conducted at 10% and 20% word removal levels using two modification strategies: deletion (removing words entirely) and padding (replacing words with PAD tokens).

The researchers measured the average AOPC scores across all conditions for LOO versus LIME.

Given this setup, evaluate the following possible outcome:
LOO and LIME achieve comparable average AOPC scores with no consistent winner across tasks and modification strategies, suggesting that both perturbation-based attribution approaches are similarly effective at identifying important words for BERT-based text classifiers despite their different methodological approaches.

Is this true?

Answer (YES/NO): NO